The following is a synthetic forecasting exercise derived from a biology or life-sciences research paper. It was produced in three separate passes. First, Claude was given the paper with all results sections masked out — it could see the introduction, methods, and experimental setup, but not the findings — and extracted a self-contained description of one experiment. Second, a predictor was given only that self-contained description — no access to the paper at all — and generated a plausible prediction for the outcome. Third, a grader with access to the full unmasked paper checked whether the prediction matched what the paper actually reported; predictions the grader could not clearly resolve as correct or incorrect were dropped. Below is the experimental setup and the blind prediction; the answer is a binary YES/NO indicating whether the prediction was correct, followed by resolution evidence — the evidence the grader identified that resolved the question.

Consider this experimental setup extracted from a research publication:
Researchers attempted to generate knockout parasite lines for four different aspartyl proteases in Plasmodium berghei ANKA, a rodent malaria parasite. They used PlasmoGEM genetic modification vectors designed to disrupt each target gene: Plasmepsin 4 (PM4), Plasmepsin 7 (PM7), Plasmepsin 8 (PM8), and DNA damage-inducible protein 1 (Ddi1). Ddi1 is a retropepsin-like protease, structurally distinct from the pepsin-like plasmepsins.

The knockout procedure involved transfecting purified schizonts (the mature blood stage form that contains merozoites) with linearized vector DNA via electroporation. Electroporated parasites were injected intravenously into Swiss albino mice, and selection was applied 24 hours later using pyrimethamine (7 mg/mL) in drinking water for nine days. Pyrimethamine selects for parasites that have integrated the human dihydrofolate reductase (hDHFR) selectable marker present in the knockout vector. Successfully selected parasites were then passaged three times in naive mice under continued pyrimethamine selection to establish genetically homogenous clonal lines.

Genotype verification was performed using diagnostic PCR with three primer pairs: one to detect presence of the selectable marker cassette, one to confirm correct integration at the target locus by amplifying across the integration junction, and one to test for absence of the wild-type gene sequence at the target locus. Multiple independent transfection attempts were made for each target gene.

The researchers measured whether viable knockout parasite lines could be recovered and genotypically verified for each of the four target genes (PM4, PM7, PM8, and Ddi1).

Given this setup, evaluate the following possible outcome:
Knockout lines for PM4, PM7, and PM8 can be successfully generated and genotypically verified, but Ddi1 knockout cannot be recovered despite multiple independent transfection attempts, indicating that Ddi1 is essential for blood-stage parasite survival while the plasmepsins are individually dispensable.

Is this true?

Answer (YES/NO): YES